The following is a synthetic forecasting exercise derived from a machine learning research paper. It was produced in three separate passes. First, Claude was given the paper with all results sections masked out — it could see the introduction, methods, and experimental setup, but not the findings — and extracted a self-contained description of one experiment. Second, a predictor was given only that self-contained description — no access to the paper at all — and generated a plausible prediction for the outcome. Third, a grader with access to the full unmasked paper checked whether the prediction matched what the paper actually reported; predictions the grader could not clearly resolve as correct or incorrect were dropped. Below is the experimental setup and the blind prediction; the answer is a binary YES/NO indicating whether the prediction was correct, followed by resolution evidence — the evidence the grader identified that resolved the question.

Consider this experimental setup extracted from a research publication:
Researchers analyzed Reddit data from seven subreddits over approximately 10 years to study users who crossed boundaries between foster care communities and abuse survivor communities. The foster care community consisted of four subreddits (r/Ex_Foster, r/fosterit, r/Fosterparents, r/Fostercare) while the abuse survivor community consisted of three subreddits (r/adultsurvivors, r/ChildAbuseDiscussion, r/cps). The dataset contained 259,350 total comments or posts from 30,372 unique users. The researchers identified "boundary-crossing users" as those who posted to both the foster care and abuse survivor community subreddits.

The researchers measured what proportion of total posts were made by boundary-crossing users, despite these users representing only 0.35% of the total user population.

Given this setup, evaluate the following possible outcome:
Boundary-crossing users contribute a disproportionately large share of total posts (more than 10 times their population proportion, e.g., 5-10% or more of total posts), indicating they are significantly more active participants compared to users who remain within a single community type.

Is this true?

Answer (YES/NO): YES